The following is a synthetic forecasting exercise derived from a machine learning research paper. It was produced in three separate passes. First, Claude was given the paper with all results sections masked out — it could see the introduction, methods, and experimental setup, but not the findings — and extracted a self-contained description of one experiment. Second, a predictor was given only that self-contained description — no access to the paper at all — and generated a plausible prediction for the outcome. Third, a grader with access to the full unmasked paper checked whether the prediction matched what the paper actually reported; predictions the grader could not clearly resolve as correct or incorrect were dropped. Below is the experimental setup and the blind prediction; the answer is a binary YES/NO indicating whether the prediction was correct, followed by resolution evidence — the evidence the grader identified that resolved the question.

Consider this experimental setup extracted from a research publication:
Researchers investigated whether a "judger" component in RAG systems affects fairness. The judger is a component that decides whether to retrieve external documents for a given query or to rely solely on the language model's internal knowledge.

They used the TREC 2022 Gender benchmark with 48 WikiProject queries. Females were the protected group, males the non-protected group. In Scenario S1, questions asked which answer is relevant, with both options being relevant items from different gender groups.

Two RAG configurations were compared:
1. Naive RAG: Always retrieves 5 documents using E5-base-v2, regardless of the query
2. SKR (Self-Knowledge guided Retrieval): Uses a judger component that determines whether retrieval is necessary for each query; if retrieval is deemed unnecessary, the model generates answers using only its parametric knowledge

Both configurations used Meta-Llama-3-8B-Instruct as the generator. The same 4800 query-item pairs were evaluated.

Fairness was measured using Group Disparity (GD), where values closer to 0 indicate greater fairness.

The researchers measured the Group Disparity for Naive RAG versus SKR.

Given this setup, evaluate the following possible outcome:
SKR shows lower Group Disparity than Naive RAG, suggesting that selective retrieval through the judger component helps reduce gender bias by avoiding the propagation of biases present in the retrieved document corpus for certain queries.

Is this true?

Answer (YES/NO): NO